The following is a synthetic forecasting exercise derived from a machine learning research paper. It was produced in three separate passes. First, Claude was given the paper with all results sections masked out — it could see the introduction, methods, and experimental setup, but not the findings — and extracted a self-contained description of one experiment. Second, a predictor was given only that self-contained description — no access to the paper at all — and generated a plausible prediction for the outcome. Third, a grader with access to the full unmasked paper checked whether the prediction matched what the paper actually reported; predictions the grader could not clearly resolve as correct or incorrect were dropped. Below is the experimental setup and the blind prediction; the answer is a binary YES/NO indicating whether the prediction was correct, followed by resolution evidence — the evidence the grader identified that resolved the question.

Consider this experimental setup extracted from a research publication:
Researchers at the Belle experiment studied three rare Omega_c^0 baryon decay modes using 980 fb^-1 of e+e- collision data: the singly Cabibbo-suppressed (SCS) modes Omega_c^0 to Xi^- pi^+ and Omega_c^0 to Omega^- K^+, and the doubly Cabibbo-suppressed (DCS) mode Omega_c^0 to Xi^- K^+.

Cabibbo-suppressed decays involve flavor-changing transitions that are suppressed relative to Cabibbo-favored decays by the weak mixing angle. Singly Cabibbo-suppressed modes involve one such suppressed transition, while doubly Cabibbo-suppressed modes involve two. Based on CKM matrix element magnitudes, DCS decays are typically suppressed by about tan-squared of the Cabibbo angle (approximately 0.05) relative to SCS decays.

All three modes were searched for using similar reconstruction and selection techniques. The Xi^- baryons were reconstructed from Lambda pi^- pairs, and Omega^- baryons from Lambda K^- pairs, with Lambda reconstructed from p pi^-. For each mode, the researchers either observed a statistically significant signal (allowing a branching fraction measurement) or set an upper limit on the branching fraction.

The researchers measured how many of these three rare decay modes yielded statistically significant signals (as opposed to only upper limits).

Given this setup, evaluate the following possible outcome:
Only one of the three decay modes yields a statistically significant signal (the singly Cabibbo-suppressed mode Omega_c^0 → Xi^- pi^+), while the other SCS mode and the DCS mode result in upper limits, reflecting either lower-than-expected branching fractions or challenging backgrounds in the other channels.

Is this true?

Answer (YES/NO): YES